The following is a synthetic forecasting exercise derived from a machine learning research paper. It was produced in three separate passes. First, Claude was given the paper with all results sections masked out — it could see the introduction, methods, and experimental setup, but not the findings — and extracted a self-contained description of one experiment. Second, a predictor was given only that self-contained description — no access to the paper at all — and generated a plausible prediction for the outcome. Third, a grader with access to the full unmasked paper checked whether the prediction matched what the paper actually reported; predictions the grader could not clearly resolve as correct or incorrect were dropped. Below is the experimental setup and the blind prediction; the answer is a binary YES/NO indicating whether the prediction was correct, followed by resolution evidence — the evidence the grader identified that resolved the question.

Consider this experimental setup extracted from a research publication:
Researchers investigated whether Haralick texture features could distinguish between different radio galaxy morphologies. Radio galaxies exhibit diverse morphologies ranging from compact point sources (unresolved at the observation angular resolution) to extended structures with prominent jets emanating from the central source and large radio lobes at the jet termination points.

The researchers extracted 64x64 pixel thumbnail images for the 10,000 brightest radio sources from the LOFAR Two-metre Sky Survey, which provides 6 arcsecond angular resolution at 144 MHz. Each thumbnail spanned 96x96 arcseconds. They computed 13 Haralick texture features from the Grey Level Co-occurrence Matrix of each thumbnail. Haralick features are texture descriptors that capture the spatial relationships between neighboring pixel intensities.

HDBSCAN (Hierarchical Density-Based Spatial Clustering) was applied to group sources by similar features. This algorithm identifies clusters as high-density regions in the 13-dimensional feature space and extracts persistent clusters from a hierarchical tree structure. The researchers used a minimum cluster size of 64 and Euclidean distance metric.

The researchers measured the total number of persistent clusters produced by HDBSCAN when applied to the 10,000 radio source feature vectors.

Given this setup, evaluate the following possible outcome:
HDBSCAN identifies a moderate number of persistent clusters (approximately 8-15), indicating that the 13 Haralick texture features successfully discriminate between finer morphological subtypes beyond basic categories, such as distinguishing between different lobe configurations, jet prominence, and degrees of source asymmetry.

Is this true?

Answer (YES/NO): YES